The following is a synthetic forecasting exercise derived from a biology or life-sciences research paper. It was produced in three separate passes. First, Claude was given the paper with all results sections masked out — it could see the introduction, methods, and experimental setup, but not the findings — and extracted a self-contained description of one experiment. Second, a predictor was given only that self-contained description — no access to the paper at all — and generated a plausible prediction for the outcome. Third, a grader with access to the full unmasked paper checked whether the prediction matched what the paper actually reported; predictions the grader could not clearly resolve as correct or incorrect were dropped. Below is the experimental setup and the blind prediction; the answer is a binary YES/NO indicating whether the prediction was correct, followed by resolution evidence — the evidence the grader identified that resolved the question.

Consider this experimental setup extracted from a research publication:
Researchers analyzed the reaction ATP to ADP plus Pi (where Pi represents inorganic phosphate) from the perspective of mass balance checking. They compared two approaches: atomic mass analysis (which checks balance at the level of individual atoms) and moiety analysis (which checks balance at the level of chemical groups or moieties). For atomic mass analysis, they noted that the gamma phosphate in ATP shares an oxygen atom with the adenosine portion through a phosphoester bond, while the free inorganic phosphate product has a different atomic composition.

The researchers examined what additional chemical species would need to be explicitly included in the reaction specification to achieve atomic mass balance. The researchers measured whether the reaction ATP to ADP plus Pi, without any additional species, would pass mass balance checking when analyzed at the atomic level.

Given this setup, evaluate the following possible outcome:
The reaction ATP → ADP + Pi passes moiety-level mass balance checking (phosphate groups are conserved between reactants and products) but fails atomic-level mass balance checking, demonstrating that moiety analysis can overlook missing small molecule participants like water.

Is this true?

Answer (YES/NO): YES